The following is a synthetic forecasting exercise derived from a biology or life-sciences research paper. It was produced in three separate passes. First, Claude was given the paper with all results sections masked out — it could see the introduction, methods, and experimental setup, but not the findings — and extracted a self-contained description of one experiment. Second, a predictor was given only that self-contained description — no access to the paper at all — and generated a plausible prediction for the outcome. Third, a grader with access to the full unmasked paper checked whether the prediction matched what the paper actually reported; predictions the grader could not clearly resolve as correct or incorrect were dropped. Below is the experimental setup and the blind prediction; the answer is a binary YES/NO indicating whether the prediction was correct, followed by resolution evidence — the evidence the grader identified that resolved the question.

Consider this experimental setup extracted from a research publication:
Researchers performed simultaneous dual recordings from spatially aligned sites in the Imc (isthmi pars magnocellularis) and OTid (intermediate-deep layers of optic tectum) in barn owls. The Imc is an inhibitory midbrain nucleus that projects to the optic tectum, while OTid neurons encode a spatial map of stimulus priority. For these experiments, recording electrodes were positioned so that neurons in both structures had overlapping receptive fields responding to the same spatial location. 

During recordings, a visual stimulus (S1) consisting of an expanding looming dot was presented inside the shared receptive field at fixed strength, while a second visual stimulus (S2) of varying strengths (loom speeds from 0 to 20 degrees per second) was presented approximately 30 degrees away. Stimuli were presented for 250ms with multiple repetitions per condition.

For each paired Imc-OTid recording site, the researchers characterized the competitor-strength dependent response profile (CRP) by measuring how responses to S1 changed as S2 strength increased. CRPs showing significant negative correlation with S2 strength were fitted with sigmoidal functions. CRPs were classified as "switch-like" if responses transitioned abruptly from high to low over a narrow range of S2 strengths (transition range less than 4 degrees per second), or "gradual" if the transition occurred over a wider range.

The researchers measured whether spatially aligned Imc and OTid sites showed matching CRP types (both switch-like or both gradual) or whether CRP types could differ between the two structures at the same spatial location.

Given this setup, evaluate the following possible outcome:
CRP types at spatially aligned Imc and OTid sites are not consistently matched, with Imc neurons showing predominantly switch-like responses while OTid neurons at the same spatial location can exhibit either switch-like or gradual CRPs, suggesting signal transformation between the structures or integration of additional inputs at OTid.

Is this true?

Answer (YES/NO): YES